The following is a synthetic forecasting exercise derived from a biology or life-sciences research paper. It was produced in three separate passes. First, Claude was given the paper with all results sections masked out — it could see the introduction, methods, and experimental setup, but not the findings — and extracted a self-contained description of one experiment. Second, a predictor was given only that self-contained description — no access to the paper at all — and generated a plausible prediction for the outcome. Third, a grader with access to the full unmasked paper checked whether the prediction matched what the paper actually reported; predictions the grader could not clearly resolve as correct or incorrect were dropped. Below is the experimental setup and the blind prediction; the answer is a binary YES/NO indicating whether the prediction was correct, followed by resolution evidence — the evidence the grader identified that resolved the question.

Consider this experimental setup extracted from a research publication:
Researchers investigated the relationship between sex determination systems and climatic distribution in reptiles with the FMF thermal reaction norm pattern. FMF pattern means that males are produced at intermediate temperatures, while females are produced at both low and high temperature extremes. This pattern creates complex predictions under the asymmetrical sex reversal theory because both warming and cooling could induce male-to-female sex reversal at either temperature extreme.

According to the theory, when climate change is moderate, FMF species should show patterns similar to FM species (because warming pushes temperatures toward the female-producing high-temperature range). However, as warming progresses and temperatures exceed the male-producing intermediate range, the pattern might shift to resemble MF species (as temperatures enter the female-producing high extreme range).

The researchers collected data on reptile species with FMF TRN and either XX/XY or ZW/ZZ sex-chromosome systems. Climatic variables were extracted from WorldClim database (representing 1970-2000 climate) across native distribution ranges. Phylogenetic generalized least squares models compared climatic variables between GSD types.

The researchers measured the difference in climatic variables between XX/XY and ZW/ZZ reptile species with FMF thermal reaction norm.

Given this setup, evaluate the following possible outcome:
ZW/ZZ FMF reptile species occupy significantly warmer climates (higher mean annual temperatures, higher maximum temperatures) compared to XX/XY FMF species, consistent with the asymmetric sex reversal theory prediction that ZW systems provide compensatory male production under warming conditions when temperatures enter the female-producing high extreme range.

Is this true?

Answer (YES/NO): NO